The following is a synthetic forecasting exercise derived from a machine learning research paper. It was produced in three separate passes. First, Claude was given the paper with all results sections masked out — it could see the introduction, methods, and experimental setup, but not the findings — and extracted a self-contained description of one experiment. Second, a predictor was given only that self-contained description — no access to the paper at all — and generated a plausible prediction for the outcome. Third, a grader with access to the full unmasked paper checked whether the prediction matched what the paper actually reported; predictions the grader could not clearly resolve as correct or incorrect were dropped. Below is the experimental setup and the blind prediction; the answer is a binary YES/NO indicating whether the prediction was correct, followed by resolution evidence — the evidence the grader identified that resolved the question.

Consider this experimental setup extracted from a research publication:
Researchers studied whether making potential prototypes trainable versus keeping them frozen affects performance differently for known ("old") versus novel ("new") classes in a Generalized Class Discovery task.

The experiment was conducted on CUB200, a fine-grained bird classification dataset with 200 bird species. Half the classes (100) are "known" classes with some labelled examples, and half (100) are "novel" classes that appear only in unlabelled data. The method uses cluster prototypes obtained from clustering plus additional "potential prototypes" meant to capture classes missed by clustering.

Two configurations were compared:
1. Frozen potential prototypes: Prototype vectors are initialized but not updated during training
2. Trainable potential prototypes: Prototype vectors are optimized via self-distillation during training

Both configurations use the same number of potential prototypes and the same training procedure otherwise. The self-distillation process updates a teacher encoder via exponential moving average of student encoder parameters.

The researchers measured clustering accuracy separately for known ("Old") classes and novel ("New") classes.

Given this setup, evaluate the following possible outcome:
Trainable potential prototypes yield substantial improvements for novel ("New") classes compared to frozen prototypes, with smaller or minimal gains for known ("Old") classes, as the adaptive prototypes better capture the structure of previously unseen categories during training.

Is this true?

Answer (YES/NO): NO